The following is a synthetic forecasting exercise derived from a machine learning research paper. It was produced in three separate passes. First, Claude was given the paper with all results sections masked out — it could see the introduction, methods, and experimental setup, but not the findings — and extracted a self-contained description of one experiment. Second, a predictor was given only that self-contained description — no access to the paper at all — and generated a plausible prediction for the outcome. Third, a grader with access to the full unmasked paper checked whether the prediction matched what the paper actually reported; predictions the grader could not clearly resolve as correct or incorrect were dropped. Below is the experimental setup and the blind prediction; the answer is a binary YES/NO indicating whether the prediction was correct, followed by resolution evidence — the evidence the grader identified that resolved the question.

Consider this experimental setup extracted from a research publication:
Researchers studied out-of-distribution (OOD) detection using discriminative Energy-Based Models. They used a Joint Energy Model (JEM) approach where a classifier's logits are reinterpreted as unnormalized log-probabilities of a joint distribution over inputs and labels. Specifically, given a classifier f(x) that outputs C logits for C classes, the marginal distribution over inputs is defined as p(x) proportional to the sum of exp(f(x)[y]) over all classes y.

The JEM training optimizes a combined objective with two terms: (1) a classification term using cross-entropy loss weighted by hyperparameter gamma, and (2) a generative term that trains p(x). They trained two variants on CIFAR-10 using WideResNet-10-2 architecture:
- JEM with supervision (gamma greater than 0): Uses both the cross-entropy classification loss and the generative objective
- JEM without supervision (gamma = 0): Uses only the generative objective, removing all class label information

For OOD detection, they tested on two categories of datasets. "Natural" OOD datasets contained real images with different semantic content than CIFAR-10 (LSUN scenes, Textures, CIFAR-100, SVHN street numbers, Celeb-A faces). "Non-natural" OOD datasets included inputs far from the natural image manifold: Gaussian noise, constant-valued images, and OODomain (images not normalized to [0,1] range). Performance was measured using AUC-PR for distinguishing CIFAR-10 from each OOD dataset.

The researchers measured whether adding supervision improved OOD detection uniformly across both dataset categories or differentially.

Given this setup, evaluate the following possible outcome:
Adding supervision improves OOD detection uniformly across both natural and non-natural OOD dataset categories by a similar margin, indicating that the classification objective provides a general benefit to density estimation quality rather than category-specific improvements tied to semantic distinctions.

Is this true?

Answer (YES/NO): NO